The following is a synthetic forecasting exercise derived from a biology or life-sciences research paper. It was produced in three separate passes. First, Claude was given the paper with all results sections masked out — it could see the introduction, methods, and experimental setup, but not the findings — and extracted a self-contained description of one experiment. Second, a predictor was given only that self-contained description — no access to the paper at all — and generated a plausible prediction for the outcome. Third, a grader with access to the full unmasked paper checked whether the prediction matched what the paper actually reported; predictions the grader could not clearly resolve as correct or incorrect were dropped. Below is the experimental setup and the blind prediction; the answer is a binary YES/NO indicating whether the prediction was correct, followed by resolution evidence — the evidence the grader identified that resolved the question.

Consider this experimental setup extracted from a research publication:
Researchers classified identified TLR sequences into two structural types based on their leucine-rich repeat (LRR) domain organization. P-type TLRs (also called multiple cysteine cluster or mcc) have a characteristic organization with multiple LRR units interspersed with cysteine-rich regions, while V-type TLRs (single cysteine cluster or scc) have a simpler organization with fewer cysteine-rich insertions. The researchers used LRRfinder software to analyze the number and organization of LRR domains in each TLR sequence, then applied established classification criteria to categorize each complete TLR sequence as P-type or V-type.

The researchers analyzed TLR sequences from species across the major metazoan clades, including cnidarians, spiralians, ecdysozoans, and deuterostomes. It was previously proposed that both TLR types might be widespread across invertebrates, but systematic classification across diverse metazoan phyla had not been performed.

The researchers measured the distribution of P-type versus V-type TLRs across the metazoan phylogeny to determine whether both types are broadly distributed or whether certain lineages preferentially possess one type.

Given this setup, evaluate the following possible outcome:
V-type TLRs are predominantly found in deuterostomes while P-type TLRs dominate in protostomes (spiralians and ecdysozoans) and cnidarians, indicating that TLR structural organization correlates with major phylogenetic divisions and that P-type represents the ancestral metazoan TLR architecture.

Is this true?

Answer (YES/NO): NO